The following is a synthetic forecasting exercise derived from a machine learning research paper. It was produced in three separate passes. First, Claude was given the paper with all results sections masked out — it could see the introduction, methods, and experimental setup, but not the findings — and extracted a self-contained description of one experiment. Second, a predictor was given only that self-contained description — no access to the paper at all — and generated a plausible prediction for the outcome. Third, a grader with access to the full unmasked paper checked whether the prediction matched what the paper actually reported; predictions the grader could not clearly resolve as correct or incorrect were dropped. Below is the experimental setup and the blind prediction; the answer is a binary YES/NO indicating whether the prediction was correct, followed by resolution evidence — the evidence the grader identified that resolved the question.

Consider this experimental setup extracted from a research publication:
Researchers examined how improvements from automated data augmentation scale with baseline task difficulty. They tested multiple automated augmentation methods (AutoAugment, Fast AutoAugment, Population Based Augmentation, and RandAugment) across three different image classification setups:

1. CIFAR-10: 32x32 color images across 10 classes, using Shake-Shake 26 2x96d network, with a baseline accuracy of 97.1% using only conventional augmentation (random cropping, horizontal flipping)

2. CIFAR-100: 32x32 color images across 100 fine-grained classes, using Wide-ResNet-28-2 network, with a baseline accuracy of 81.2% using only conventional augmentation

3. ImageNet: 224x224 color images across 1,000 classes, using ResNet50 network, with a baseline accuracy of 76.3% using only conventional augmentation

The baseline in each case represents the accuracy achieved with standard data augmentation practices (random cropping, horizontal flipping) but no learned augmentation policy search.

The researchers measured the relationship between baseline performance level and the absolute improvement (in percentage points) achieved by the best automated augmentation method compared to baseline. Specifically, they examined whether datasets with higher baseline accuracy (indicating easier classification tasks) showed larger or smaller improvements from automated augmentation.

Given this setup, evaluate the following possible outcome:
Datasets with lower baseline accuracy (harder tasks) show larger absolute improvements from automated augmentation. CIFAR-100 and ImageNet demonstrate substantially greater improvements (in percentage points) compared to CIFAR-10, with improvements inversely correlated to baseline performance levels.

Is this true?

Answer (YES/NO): NO